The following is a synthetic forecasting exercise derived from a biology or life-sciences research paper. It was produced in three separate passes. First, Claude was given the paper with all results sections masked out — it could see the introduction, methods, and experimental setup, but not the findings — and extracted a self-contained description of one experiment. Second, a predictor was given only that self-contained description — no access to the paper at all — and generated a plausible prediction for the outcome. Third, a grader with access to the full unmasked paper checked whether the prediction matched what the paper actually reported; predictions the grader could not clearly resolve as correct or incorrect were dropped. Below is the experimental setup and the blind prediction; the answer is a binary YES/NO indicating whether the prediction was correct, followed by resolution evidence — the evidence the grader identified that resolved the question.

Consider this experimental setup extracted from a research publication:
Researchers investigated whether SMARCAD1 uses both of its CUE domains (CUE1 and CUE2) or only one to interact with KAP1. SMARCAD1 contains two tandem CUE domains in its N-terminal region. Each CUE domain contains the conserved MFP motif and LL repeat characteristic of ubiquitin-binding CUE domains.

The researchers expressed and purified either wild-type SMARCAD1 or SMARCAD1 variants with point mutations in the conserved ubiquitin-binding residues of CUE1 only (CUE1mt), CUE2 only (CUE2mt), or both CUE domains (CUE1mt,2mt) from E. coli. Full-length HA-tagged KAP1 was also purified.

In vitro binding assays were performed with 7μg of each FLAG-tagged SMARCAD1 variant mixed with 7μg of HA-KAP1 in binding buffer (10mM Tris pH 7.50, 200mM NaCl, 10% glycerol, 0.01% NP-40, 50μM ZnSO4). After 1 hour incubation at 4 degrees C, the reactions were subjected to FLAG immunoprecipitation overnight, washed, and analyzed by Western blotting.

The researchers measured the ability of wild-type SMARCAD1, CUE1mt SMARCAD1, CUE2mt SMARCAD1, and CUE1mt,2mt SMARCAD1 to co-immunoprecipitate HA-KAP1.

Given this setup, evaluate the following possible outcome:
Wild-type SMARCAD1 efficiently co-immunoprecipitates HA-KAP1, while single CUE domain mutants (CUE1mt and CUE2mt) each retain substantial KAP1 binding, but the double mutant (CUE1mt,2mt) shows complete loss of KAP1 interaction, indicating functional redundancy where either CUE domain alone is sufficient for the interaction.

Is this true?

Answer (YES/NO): NO